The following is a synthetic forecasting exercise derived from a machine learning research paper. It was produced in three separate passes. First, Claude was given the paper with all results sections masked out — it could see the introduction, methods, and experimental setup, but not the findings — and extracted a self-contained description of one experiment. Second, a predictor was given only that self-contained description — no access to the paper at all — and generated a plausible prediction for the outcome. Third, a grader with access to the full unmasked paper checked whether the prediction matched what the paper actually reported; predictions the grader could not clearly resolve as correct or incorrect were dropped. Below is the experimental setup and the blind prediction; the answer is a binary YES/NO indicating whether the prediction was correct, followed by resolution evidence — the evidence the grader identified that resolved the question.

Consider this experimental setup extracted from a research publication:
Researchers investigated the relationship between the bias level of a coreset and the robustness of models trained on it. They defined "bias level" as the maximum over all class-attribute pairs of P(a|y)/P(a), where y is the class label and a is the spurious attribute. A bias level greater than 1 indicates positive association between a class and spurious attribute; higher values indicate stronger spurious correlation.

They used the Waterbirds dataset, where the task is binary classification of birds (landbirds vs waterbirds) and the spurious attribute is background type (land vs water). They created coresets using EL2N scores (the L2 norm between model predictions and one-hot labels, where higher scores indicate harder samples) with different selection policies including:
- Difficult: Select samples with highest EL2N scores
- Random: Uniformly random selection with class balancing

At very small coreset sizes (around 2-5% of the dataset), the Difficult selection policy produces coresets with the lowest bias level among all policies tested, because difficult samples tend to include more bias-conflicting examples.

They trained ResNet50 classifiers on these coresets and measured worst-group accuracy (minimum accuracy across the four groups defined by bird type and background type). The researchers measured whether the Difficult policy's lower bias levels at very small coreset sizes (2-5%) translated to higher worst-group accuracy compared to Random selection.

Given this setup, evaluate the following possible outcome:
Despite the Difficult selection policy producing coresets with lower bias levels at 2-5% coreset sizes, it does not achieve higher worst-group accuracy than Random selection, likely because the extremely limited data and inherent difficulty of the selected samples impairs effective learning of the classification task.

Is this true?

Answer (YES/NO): YES